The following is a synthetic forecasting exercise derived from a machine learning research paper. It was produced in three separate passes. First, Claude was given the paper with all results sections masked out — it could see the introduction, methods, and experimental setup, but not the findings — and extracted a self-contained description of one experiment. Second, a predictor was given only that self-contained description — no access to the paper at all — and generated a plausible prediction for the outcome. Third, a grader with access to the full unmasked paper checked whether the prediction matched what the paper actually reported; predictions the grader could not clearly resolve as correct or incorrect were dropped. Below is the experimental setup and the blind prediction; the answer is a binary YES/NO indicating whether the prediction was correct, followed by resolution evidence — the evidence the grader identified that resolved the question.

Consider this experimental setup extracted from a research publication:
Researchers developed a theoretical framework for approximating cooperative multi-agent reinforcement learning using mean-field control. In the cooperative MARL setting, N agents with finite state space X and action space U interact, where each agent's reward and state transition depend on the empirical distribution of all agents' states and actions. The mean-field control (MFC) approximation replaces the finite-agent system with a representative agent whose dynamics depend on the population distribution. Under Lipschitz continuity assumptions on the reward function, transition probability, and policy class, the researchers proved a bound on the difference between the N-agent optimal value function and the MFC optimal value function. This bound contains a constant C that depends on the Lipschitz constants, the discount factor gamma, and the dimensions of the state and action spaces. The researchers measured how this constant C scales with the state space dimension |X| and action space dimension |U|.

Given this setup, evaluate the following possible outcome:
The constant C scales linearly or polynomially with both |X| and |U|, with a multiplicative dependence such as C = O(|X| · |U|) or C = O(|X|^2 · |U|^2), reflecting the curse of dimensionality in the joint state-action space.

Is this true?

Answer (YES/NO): NO